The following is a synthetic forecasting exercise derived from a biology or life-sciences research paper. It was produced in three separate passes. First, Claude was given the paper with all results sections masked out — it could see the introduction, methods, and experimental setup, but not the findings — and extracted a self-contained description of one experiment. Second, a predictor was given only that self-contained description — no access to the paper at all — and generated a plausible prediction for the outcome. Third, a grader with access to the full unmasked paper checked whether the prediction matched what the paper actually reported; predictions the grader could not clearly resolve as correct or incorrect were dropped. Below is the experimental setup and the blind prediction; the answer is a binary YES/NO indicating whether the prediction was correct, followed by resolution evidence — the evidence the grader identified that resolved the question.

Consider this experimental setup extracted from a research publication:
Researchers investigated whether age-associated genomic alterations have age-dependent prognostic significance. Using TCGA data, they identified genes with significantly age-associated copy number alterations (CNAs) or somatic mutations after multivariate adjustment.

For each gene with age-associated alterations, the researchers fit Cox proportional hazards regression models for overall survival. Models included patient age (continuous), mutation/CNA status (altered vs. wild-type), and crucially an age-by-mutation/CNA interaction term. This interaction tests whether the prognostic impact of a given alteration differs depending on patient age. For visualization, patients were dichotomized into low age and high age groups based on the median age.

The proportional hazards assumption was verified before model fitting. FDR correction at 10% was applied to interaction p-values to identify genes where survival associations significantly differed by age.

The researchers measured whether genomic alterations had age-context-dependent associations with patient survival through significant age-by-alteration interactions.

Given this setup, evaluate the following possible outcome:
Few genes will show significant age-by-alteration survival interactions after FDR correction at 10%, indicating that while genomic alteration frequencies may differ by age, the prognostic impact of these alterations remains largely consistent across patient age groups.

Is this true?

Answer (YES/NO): NO